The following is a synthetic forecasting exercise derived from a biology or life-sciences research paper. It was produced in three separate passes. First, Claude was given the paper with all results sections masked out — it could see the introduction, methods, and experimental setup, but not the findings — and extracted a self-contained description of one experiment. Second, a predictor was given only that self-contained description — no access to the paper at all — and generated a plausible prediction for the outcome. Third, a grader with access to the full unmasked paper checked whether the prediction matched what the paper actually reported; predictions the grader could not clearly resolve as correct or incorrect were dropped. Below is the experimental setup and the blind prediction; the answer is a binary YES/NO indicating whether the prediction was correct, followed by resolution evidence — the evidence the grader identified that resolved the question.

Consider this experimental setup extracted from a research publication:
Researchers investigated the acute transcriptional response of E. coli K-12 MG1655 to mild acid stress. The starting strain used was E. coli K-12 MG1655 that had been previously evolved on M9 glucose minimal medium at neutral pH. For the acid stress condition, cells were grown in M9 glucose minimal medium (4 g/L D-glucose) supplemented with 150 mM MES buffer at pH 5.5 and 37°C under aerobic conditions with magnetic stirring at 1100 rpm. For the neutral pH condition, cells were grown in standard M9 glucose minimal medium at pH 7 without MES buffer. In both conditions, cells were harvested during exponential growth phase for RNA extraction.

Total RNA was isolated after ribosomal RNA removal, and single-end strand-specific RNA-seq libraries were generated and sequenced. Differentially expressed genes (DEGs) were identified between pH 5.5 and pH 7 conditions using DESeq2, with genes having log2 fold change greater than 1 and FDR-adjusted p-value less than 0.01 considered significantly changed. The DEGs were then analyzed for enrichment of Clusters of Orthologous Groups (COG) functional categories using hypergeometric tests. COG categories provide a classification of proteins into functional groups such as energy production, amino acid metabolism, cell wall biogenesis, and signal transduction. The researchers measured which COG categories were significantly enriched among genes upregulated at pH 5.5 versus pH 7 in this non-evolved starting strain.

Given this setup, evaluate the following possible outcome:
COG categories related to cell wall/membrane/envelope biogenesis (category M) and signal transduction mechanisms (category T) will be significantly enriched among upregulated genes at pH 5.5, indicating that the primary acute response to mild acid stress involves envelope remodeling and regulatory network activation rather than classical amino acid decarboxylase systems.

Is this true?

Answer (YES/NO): NO